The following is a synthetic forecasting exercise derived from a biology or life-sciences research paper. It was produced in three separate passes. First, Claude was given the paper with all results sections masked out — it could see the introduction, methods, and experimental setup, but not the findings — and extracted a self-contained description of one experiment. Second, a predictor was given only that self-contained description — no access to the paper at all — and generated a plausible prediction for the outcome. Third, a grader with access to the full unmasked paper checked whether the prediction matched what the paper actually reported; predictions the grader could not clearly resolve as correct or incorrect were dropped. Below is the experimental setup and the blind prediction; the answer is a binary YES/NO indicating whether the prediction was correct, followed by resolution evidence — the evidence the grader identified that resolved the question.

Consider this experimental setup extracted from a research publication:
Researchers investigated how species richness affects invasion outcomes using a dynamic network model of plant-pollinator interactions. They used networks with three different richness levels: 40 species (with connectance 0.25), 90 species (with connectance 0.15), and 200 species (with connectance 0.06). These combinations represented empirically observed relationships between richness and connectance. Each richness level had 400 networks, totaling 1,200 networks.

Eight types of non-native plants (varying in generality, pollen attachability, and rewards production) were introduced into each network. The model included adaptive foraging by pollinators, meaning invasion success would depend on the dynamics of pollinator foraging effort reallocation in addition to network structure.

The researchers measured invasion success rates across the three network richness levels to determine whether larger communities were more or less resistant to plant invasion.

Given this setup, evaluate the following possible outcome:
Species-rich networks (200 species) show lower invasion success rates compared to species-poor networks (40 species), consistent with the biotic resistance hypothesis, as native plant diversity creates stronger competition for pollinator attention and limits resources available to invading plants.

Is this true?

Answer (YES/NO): NO